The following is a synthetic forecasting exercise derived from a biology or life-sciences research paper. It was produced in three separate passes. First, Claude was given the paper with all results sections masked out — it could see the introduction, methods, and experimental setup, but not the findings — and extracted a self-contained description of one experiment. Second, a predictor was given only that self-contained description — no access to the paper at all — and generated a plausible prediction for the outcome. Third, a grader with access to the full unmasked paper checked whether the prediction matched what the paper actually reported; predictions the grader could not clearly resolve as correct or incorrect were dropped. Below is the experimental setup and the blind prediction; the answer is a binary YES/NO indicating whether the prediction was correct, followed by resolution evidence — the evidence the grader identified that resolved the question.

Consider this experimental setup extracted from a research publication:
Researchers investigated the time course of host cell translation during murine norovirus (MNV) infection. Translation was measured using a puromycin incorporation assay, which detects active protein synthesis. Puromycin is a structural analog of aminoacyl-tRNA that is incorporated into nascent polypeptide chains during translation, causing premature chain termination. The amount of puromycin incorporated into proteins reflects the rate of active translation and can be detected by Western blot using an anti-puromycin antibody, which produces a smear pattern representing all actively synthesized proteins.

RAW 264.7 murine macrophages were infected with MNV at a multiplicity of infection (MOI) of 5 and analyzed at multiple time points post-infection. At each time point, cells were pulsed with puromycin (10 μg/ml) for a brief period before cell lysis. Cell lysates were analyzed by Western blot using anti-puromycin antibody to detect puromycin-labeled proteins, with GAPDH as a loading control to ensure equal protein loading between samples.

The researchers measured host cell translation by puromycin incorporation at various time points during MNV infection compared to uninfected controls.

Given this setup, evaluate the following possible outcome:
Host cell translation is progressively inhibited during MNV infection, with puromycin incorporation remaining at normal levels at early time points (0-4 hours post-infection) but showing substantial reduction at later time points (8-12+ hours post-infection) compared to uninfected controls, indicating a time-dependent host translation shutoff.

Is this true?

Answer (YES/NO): YES